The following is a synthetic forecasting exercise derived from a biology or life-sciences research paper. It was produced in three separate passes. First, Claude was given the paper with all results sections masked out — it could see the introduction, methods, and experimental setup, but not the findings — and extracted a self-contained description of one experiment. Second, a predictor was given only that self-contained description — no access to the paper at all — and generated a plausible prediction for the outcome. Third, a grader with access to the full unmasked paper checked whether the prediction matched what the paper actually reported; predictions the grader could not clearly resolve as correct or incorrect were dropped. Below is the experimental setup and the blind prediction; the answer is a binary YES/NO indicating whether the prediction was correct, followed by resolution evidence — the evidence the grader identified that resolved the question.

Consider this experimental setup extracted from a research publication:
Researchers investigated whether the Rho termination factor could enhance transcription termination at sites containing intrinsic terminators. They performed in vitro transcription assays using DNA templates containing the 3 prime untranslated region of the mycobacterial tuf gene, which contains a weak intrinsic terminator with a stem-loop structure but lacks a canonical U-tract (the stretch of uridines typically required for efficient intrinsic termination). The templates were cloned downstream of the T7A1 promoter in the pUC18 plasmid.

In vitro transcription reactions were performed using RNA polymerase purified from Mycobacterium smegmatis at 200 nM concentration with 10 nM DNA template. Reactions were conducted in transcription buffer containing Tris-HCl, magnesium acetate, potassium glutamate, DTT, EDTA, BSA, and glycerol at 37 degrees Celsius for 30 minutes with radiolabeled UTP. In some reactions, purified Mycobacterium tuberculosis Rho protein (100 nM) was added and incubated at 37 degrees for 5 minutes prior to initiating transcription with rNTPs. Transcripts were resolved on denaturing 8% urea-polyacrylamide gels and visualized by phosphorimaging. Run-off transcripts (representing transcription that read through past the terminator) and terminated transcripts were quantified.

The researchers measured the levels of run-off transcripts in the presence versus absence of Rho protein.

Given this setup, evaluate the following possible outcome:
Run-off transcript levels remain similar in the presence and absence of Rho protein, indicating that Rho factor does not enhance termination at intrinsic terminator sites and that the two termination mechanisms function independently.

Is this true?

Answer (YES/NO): NO